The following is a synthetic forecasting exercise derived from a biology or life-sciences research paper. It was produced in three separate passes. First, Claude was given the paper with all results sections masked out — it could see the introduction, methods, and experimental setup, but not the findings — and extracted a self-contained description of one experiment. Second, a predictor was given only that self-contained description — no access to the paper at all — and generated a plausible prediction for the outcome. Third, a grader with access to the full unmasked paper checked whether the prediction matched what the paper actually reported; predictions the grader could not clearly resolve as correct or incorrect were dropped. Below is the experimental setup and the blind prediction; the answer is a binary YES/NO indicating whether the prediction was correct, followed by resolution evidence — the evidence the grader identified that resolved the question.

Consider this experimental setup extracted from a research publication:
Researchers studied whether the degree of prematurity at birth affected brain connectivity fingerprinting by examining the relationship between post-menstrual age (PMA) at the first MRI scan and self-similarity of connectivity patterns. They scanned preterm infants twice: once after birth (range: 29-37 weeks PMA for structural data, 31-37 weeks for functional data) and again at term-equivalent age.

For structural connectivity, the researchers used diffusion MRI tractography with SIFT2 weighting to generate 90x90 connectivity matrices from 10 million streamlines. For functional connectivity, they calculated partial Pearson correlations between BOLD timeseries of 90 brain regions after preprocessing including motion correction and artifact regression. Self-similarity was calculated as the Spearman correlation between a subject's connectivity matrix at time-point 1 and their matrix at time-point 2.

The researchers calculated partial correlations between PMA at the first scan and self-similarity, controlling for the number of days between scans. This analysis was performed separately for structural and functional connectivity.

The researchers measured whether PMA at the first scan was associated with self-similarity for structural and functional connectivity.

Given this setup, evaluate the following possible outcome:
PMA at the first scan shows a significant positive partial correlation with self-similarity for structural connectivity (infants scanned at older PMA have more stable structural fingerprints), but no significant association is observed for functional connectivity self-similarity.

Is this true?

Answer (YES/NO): YES